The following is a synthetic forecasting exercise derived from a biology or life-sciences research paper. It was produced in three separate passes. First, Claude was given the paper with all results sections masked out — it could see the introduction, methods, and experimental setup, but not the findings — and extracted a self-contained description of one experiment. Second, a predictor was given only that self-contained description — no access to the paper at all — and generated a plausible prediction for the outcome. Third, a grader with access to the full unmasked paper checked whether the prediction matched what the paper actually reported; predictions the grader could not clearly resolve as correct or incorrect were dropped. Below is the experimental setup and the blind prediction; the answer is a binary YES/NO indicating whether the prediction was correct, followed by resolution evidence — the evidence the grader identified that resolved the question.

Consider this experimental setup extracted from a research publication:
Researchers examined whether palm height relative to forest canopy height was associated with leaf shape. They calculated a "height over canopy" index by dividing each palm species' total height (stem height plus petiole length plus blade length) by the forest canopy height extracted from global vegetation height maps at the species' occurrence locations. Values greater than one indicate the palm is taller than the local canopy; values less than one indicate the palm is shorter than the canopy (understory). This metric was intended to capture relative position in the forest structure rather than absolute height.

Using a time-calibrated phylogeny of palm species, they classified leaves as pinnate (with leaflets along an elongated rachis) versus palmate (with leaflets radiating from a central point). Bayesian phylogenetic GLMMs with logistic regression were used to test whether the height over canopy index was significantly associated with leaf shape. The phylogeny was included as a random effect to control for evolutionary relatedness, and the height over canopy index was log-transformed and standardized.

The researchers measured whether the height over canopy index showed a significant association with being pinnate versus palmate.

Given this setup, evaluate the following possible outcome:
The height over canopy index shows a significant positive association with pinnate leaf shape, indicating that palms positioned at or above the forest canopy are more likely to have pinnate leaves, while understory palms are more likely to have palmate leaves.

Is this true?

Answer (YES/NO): NO